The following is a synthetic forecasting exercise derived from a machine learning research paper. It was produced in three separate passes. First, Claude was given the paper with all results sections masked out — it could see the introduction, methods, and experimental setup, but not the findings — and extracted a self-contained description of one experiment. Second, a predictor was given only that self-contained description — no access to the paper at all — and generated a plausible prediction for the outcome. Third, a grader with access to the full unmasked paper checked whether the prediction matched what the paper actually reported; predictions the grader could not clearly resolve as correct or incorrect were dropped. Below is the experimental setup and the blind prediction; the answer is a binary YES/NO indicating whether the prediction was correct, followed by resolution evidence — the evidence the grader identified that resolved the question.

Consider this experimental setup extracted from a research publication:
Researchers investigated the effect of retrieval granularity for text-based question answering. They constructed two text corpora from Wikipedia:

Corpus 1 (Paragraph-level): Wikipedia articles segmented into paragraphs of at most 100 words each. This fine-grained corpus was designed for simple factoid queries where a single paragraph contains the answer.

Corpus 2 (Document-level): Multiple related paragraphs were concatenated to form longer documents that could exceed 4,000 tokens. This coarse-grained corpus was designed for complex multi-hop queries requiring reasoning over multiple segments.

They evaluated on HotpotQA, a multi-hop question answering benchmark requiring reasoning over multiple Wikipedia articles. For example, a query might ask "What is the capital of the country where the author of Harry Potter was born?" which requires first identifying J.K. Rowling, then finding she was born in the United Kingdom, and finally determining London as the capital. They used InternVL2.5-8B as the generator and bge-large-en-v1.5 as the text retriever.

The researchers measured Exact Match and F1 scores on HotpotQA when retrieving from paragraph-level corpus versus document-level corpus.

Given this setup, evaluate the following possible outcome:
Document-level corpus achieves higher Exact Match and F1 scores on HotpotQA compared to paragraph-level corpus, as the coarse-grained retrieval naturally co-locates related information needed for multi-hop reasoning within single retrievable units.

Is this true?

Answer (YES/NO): YES